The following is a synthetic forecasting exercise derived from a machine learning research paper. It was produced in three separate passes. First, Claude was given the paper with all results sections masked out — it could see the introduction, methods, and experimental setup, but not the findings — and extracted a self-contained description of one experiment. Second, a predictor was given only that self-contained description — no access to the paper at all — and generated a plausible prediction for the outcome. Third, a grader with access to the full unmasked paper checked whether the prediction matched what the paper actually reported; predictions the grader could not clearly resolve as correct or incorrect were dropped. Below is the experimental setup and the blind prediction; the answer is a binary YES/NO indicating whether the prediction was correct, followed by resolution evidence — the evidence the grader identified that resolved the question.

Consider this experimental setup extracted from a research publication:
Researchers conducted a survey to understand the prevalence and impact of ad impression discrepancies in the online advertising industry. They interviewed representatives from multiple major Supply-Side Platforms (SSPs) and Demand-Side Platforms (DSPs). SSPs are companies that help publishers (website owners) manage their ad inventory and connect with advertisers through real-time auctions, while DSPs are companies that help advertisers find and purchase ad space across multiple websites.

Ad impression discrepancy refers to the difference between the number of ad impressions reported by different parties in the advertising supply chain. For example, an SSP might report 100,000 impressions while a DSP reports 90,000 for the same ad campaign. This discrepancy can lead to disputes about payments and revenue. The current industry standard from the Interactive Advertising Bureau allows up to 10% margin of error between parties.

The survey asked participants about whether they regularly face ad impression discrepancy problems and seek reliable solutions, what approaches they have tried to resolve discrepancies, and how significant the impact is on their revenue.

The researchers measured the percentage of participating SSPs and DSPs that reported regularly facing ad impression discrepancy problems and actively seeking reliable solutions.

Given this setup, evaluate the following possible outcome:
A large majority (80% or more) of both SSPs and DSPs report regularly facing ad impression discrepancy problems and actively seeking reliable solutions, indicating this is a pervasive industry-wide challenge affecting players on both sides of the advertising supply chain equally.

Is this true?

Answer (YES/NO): NO